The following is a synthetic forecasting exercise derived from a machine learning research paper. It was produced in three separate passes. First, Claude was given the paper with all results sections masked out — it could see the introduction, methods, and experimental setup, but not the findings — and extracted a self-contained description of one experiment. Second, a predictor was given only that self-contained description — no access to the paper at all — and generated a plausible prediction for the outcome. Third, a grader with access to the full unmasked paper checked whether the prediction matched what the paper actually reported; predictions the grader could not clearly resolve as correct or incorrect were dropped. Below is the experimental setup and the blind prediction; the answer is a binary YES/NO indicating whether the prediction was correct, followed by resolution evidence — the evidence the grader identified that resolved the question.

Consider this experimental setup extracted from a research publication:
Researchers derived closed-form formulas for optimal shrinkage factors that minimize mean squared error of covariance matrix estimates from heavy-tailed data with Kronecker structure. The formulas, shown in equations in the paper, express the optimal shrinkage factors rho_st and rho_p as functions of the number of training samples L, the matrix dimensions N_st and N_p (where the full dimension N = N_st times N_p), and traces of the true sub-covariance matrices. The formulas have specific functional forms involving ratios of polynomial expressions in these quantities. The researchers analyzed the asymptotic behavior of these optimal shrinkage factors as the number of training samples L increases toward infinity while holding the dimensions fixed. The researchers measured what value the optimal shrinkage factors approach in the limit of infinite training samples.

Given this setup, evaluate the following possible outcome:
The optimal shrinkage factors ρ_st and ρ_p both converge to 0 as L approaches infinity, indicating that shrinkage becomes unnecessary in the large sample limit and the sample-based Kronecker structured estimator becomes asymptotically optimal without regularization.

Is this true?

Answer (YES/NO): YES